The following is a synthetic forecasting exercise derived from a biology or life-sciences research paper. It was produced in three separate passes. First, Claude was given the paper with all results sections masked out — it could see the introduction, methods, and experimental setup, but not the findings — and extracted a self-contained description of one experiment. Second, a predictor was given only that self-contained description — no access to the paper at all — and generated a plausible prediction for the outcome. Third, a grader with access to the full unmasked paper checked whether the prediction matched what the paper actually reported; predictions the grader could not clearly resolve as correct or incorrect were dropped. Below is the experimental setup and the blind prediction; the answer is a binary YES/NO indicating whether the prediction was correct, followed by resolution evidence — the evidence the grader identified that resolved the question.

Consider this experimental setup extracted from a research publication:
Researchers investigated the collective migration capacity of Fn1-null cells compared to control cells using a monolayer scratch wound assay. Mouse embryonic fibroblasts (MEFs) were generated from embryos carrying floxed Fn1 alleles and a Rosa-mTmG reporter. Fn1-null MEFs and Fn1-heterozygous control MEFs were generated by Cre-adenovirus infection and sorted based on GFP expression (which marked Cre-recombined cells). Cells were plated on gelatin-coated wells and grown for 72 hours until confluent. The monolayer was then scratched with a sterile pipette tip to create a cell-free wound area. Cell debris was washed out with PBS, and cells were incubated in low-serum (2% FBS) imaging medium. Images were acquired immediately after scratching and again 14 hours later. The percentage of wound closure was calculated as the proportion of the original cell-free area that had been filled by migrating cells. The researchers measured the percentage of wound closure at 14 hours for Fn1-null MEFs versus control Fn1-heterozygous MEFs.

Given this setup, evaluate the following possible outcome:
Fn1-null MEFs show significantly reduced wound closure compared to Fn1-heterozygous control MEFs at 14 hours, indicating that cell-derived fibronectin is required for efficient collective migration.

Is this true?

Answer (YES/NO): YES